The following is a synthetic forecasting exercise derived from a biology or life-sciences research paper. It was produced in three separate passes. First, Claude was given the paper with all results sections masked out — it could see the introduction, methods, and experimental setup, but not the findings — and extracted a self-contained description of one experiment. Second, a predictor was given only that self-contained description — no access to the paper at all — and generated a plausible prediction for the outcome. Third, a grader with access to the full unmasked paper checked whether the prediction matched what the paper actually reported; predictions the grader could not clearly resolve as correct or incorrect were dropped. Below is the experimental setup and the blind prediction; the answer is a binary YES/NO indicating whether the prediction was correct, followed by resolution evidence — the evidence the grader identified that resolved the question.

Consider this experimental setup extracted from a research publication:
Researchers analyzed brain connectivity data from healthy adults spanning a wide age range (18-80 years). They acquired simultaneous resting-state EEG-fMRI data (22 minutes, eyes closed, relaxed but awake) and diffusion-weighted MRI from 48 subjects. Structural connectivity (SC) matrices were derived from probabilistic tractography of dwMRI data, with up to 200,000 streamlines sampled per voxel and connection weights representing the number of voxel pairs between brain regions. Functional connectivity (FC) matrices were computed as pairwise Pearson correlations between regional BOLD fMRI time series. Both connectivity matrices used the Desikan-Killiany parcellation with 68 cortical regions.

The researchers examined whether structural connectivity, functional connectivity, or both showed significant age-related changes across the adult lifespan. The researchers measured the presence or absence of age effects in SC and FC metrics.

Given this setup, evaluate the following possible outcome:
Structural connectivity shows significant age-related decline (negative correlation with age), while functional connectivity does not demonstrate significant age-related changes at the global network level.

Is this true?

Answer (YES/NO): NO